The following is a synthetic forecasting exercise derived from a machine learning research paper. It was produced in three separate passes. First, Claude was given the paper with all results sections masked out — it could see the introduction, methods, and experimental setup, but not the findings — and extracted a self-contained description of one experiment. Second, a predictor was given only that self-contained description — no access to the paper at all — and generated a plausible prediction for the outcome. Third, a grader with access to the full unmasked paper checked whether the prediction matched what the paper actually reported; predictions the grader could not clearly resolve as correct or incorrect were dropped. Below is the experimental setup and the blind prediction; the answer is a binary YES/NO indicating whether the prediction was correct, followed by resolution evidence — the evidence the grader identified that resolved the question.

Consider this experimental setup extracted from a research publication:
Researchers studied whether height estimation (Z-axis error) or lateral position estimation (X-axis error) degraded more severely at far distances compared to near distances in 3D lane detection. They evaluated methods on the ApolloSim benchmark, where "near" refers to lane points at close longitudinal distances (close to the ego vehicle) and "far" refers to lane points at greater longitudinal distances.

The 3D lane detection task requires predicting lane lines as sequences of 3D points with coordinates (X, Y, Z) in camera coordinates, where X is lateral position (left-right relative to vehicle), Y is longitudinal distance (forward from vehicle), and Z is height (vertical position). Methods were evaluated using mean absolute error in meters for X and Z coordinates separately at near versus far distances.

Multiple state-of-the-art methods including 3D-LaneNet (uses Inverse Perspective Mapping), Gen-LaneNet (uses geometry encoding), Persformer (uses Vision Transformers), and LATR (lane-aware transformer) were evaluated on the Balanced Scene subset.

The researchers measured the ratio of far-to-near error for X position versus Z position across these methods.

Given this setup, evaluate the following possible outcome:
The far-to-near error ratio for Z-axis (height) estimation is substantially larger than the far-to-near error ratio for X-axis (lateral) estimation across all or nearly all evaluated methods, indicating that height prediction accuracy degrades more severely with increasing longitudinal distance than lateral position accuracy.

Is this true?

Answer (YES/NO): YES